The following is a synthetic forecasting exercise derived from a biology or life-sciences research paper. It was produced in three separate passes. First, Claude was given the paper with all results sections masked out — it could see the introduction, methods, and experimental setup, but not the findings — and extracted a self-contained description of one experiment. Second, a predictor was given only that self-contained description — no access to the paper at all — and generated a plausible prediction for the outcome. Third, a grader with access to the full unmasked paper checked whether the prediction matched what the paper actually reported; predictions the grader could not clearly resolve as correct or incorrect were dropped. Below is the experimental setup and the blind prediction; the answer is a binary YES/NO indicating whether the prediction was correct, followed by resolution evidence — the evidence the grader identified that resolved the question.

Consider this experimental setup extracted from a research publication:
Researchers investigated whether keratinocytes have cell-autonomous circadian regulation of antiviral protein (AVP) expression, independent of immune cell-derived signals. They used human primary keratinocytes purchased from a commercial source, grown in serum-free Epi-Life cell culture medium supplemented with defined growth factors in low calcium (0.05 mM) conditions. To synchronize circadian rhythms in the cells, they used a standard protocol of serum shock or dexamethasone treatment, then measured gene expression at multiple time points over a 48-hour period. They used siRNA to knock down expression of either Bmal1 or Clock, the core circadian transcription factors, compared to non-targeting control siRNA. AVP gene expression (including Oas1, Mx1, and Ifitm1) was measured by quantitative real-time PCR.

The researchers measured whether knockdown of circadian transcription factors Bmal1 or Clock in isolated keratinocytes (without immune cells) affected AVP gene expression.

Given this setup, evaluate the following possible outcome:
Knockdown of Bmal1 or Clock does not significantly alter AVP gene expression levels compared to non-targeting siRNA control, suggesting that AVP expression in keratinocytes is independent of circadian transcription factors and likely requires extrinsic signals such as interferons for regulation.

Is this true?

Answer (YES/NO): NO